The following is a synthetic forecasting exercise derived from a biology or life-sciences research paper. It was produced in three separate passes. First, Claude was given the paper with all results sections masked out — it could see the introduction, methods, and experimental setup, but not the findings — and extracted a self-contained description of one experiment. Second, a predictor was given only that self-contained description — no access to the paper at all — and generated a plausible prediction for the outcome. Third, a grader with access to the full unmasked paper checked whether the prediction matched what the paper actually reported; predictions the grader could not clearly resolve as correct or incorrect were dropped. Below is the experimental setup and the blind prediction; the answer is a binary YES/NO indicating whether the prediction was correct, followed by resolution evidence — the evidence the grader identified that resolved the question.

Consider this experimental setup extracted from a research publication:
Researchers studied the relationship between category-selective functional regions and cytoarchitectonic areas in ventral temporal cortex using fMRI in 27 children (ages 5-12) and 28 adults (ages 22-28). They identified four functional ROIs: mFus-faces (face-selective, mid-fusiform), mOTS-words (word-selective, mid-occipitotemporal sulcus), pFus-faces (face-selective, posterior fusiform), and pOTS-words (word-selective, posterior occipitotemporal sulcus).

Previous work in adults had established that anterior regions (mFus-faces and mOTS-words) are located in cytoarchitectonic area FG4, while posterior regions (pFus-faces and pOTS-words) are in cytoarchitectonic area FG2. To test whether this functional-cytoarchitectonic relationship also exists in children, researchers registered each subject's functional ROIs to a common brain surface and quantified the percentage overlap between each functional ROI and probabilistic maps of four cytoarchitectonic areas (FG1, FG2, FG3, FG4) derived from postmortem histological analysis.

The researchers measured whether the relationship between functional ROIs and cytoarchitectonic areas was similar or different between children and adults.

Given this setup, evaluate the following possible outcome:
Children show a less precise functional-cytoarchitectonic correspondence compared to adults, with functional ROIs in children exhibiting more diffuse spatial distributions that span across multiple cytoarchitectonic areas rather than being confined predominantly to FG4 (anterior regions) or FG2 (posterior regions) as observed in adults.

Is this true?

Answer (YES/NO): NO